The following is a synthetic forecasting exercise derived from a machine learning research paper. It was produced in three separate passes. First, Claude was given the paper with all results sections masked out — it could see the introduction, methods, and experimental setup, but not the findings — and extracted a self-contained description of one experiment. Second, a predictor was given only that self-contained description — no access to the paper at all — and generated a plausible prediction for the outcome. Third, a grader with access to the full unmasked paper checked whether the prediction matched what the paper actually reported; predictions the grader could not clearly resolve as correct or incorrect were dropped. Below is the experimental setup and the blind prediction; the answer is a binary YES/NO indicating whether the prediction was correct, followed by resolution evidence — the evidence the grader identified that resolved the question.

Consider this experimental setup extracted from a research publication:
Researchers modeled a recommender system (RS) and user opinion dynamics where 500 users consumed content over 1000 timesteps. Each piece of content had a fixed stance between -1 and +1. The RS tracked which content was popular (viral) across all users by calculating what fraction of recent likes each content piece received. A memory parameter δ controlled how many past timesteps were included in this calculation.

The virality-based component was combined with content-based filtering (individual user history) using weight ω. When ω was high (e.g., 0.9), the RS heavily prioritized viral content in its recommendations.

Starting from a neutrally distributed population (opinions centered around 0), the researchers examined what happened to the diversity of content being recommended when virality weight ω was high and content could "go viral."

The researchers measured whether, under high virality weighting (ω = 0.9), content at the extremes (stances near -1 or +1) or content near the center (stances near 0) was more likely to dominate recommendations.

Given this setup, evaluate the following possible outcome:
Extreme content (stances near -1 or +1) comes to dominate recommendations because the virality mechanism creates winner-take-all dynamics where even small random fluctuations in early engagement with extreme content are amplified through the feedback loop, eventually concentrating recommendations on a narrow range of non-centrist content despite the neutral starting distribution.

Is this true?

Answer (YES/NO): NO